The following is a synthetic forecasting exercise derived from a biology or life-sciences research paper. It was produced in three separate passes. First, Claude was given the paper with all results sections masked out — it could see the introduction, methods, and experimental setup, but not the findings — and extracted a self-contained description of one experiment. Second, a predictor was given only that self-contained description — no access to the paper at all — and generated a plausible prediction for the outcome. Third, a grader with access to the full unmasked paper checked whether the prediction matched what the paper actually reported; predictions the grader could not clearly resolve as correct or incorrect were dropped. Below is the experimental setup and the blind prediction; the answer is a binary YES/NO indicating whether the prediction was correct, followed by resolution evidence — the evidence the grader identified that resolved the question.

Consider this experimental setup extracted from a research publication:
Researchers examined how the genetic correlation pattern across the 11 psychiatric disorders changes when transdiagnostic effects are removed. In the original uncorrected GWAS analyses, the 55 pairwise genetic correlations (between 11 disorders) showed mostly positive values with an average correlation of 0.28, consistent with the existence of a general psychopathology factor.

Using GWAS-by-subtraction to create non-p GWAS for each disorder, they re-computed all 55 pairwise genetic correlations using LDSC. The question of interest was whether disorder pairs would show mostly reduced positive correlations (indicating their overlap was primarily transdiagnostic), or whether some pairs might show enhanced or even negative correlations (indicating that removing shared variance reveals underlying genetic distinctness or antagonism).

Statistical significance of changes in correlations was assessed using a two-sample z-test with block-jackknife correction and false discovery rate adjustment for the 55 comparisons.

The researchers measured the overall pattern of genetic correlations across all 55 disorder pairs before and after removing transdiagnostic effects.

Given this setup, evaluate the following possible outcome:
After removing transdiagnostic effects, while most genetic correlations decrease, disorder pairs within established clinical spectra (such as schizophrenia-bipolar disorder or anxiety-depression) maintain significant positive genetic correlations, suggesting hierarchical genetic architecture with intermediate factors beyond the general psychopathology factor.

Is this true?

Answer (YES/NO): YES